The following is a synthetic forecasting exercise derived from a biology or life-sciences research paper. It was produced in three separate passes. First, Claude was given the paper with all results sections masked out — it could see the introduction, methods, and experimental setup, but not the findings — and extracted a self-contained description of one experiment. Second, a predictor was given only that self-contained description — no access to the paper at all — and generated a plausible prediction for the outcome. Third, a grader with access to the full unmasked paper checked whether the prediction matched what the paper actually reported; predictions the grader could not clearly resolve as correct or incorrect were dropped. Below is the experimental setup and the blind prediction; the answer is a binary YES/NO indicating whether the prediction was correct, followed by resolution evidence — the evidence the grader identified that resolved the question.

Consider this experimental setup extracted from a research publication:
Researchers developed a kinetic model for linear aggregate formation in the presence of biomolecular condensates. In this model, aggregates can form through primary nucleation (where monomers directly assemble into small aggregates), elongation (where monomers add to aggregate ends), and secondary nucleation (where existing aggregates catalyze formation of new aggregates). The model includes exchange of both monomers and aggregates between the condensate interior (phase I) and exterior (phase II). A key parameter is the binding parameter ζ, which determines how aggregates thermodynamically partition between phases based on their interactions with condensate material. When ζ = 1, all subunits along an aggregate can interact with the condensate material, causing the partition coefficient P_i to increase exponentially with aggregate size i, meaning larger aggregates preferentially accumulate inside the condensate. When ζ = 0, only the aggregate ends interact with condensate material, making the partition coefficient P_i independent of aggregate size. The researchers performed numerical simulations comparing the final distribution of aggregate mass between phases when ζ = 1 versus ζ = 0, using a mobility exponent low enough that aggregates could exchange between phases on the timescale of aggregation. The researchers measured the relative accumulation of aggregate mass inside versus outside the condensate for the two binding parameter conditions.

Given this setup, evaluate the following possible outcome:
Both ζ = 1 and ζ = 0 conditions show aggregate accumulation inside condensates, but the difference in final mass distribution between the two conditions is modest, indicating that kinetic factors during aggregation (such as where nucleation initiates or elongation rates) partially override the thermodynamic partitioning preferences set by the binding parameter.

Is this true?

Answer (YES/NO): NO